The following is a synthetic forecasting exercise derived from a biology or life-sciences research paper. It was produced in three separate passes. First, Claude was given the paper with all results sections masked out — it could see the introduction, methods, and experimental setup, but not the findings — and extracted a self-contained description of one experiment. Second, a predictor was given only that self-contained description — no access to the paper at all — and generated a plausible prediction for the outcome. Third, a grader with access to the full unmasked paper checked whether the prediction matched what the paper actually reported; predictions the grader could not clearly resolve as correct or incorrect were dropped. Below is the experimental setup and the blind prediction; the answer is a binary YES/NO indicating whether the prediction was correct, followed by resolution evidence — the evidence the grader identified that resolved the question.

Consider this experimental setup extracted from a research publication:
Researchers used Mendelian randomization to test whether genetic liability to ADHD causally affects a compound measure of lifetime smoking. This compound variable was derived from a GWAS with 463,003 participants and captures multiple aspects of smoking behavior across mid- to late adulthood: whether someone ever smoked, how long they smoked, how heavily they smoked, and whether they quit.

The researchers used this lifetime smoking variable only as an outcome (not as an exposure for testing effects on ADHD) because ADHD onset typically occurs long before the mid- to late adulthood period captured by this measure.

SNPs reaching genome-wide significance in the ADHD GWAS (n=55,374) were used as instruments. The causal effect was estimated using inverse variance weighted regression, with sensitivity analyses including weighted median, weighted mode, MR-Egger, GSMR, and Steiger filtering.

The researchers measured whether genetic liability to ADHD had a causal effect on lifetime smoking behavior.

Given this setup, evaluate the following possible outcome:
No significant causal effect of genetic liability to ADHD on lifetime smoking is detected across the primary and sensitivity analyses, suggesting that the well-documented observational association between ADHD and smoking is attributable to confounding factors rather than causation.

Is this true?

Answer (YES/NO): NO